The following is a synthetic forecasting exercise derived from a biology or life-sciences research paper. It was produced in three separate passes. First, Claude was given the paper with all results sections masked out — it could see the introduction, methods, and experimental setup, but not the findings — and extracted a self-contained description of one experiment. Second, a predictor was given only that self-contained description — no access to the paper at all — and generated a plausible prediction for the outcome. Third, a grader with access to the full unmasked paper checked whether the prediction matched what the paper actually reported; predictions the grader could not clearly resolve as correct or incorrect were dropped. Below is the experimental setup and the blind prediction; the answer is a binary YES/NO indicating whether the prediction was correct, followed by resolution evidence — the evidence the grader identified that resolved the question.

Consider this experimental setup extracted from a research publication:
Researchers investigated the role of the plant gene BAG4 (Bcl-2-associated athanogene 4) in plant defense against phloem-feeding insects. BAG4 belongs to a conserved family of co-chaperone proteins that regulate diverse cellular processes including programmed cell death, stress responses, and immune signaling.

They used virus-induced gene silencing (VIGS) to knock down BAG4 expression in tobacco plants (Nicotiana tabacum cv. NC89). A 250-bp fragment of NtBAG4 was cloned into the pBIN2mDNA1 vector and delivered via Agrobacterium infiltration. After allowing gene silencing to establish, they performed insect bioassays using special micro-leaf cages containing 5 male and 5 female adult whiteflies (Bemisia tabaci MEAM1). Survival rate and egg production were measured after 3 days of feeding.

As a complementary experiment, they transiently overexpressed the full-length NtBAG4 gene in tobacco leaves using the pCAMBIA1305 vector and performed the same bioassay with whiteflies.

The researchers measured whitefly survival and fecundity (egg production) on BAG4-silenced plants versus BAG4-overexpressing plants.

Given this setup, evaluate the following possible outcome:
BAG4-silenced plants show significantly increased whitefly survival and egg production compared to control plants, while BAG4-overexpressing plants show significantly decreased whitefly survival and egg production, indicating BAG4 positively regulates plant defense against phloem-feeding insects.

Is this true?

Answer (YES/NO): YES